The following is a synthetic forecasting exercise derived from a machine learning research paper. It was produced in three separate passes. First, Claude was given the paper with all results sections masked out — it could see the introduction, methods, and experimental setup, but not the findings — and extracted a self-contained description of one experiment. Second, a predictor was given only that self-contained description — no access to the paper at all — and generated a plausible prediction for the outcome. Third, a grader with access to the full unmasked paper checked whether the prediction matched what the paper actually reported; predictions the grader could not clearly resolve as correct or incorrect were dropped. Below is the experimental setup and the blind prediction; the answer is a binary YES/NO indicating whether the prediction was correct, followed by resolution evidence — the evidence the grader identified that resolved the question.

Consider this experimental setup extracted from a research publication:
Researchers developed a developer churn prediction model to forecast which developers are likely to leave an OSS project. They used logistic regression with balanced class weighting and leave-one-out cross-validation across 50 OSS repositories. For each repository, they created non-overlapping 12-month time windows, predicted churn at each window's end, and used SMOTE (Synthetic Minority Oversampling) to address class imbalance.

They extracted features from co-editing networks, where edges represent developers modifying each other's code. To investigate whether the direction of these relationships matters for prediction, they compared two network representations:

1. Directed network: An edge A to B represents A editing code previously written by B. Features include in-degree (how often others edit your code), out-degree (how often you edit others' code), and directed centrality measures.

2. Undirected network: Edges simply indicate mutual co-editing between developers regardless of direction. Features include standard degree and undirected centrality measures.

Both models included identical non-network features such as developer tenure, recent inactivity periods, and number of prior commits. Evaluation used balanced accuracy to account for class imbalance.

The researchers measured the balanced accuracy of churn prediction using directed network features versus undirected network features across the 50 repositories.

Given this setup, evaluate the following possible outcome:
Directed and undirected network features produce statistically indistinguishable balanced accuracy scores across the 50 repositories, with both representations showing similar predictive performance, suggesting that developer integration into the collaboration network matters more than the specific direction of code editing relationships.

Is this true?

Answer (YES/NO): NO